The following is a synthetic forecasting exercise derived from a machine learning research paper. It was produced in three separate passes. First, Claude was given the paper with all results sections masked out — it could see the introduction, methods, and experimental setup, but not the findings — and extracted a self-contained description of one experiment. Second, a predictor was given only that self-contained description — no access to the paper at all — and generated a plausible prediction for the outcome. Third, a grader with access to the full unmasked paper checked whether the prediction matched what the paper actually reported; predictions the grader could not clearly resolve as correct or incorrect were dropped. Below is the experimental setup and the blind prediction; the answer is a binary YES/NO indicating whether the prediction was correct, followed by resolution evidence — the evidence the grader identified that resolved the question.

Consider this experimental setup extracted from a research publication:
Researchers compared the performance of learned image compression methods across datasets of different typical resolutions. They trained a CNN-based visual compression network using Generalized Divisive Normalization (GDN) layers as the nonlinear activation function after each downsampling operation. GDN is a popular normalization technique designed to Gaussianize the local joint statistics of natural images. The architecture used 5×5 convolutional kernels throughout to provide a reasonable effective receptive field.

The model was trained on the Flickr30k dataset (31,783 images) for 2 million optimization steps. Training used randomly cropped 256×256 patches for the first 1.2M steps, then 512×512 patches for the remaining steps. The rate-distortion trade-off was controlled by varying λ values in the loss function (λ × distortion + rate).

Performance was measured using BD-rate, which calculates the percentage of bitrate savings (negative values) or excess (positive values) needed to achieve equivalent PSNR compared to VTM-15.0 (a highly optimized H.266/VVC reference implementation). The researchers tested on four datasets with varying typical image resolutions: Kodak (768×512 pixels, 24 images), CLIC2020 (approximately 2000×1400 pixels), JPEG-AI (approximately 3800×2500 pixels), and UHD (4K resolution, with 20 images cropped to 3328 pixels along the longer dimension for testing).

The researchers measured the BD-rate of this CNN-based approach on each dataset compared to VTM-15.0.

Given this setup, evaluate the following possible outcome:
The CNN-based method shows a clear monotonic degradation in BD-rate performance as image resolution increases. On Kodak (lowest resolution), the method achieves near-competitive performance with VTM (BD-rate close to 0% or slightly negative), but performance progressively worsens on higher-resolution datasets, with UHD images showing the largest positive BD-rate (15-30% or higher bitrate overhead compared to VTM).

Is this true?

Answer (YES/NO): NO